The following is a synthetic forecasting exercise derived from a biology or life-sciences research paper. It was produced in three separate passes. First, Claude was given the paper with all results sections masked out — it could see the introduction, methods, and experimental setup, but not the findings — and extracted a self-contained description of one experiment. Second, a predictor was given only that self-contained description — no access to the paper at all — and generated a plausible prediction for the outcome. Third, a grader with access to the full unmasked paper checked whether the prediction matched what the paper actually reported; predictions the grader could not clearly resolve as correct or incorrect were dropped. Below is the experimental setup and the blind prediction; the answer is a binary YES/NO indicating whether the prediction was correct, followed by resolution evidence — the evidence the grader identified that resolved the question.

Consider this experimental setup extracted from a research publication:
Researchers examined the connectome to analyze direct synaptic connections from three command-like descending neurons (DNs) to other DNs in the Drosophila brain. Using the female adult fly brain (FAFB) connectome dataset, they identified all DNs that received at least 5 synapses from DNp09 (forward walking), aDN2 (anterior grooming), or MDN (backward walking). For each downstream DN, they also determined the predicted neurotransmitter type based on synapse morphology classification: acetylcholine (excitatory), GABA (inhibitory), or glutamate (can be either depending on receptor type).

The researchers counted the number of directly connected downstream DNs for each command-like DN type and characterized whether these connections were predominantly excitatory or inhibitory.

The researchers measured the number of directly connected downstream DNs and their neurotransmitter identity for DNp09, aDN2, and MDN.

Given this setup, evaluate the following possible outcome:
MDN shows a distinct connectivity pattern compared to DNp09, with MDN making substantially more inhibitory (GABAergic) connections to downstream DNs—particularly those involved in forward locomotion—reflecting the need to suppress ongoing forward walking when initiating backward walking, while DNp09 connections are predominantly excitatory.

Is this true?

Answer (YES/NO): NO